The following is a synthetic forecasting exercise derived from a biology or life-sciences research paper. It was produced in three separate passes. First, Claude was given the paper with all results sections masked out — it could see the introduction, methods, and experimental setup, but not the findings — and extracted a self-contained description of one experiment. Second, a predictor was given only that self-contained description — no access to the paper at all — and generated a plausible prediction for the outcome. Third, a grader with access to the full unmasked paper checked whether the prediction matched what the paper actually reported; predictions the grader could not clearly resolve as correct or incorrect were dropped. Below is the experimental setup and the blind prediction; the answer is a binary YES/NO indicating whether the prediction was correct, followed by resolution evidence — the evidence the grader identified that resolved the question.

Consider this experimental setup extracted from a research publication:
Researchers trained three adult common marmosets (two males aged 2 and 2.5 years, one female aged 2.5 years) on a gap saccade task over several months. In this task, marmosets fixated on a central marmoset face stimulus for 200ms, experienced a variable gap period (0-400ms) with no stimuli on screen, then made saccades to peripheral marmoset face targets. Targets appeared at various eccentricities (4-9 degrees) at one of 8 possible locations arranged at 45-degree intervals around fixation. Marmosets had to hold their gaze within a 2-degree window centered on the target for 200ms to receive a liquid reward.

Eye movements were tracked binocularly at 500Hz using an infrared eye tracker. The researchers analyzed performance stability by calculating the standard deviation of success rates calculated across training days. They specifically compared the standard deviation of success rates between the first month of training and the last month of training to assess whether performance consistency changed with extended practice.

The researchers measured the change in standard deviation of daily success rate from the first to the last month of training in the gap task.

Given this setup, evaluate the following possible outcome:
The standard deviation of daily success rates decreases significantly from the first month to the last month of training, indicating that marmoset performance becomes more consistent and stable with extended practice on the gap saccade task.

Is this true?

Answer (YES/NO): YES